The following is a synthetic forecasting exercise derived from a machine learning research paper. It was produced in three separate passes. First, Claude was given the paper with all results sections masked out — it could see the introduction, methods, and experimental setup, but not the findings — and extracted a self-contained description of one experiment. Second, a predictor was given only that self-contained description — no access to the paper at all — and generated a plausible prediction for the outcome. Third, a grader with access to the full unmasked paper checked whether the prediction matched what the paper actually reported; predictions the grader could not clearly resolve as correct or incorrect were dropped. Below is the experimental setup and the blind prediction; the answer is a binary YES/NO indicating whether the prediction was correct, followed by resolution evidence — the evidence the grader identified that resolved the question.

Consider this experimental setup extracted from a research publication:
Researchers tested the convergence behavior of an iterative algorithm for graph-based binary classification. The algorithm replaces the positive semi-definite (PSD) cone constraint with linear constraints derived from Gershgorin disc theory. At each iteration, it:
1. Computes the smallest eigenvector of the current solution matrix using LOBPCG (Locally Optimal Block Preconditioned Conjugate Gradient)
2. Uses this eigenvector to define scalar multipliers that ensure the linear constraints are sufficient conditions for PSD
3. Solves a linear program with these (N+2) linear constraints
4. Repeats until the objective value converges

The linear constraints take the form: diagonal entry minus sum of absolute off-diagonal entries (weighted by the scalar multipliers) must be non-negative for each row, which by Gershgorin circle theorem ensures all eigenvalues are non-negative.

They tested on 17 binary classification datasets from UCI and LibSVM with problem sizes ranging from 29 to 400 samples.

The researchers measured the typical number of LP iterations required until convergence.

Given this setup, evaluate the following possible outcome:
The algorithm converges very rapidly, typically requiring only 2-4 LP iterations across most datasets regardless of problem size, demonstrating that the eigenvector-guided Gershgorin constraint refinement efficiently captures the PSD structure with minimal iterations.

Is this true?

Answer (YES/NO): NO